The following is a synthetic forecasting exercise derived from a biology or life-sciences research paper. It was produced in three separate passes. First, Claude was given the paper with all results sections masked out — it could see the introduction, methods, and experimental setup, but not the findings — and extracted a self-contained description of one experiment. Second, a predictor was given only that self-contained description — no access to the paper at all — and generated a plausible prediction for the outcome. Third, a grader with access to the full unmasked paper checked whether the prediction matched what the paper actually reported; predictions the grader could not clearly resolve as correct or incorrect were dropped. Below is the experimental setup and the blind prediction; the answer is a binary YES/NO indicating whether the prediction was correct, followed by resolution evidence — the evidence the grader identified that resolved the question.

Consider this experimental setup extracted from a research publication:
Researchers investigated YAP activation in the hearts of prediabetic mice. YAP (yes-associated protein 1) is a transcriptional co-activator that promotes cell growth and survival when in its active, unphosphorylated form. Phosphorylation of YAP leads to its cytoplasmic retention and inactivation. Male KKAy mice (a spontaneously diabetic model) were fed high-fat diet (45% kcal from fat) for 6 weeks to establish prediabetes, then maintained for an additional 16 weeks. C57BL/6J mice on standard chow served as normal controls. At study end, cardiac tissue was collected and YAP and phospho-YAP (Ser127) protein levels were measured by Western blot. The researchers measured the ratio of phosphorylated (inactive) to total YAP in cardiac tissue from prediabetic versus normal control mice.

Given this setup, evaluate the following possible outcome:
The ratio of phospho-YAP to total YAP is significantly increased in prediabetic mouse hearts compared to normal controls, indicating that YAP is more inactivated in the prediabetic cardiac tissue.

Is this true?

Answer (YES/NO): NO